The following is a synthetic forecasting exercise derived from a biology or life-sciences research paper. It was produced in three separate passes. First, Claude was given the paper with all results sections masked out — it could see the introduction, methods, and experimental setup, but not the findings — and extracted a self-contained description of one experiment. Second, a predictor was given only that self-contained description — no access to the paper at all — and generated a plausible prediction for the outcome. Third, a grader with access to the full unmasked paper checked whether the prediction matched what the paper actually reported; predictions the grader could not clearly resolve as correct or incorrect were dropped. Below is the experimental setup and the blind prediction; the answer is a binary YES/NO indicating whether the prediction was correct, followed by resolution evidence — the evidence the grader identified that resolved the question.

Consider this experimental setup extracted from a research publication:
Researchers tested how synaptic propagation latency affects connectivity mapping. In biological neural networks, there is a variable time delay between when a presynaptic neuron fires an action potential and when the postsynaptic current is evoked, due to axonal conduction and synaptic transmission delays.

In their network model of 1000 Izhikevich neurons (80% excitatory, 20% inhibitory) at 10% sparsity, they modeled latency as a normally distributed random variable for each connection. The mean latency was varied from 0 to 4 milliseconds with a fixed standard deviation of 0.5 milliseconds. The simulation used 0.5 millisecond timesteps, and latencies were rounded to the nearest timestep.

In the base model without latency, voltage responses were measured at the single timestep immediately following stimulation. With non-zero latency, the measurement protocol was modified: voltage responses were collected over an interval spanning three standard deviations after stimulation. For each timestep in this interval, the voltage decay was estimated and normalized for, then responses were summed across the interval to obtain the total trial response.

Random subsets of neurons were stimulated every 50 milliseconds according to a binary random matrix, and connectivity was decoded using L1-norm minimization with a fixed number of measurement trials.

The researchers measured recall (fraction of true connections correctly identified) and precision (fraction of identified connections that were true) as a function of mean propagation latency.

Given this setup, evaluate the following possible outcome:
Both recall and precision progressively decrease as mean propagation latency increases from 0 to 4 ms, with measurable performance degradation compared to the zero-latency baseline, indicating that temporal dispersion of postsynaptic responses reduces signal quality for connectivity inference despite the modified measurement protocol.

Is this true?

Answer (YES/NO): NO